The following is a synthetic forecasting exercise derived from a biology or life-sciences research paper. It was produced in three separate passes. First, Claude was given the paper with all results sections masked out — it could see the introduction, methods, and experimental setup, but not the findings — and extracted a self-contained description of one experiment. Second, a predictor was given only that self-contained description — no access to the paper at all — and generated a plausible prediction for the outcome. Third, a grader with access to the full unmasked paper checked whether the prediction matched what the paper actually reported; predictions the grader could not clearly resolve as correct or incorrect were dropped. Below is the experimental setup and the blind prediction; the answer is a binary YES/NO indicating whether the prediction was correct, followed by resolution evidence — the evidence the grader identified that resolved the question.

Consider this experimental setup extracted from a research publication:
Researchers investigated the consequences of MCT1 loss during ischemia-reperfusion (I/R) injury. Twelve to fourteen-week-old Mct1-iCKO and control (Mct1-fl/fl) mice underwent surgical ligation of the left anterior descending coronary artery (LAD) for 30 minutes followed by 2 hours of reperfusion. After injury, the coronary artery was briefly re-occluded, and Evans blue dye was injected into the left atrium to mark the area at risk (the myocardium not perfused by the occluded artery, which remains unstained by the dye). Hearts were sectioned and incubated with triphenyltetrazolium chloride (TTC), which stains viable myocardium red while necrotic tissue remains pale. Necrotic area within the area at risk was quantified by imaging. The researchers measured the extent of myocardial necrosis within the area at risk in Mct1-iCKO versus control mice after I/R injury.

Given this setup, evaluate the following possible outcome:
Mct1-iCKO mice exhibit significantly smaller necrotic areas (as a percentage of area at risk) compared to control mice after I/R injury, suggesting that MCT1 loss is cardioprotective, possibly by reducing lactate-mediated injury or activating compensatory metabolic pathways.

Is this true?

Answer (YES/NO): NO